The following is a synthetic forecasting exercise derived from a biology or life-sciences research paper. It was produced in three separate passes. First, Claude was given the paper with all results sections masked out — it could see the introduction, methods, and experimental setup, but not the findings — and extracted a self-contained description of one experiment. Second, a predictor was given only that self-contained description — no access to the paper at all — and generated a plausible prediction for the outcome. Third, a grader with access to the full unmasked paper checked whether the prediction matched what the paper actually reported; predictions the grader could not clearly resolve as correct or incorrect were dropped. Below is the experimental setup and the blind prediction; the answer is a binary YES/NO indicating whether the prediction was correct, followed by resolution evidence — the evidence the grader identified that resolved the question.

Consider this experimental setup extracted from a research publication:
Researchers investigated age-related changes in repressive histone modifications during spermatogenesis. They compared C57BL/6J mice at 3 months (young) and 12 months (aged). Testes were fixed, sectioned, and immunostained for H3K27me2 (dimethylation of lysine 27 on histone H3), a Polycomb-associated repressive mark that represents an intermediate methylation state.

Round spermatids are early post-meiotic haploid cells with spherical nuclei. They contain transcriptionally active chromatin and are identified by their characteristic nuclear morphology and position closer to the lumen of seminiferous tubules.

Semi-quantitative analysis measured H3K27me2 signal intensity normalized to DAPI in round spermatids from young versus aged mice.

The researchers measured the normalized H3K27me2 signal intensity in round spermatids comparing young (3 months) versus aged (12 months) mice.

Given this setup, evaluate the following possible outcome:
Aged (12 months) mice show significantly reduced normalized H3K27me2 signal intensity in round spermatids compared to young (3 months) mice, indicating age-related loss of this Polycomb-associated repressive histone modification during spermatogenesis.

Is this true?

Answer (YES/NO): NO